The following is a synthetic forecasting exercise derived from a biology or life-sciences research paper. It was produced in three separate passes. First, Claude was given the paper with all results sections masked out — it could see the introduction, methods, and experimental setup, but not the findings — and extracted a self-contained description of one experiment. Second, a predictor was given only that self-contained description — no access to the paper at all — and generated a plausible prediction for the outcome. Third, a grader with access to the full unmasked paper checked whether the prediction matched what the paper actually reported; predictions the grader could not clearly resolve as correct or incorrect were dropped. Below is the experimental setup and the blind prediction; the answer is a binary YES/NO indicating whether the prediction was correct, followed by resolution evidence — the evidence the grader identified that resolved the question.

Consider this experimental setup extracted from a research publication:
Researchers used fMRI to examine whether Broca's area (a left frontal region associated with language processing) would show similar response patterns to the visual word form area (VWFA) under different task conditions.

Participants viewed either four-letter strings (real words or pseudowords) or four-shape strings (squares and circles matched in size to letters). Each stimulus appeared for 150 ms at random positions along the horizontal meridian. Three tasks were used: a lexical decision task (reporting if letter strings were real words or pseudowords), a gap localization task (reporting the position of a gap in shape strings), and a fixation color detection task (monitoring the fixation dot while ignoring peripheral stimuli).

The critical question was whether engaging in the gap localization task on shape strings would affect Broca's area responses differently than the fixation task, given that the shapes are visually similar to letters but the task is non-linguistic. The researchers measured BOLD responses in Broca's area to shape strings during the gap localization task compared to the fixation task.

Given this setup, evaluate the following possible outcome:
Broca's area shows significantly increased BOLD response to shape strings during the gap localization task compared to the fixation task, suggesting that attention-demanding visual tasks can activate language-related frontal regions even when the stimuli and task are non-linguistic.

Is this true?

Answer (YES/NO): NO